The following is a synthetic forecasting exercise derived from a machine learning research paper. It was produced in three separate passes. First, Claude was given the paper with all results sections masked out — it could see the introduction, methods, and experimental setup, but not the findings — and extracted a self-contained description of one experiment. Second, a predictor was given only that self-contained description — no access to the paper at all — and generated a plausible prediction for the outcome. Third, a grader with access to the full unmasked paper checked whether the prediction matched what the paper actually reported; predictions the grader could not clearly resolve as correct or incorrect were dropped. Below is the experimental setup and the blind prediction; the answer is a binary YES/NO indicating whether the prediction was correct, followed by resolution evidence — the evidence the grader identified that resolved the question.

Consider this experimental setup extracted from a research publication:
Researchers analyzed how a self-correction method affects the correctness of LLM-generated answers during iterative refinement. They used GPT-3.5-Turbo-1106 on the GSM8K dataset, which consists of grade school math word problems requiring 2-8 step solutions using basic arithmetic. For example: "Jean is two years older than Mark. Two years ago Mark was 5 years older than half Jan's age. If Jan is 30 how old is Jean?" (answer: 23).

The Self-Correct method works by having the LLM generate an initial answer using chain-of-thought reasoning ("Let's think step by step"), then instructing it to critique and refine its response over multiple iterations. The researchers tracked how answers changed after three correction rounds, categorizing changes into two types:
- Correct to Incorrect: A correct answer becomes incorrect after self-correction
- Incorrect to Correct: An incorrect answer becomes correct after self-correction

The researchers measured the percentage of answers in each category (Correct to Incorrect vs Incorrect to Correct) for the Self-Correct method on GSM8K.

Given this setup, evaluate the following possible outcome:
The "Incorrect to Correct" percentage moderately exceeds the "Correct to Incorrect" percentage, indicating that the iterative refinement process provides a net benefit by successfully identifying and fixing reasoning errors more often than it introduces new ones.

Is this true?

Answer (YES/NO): NO